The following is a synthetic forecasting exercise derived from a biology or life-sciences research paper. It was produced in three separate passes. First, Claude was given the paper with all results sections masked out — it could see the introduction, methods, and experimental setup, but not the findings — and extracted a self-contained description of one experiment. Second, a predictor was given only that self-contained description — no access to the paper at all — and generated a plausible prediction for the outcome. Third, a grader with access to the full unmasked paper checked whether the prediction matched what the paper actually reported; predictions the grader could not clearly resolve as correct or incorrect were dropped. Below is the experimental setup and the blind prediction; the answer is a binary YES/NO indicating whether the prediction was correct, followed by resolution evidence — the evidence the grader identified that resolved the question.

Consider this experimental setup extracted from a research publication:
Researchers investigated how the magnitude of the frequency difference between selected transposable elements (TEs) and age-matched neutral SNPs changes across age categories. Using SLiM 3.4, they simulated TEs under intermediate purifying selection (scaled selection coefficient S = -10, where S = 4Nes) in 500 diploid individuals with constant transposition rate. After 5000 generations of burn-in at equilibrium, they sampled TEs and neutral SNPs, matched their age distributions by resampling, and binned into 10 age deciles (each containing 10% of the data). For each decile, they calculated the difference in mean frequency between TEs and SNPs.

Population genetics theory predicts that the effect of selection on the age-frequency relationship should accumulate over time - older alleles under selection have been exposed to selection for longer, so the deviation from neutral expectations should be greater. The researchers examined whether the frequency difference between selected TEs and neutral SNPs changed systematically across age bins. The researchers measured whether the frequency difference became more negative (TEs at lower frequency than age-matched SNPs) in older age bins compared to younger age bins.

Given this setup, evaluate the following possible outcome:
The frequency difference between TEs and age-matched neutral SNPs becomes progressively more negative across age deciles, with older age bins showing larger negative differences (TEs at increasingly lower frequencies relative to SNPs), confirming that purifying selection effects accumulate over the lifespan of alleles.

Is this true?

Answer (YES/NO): YES